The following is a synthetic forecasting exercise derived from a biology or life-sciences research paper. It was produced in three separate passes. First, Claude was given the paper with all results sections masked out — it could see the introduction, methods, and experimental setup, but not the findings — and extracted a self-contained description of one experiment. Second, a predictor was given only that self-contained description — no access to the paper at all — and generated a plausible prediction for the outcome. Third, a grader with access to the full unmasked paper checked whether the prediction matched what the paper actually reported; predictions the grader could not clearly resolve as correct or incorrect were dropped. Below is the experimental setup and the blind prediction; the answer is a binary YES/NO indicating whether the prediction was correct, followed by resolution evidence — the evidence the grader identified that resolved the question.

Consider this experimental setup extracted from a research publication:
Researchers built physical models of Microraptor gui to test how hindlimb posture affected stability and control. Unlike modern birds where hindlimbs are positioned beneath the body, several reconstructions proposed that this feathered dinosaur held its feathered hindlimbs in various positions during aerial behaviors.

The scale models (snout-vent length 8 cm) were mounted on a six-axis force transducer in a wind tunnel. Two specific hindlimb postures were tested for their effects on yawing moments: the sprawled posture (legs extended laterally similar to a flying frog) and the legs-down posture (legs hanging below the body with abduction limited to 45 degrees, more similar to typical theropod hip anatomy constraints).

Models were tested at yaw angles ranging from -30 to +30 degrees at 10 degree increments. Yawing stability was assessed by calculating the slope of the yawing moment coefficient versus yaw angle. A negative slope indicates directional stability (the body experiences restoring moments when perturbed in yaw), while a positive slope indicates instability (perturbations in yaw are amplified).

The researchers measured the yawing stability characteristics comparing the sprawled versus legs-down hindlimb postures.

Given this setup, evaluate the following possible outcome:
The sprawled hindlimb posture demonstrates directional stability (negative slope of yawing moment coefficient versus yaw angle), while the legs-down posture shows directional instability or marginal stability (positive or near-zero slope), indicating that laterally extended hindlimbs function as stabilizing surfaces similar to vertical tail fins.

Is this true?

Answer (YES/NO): NO